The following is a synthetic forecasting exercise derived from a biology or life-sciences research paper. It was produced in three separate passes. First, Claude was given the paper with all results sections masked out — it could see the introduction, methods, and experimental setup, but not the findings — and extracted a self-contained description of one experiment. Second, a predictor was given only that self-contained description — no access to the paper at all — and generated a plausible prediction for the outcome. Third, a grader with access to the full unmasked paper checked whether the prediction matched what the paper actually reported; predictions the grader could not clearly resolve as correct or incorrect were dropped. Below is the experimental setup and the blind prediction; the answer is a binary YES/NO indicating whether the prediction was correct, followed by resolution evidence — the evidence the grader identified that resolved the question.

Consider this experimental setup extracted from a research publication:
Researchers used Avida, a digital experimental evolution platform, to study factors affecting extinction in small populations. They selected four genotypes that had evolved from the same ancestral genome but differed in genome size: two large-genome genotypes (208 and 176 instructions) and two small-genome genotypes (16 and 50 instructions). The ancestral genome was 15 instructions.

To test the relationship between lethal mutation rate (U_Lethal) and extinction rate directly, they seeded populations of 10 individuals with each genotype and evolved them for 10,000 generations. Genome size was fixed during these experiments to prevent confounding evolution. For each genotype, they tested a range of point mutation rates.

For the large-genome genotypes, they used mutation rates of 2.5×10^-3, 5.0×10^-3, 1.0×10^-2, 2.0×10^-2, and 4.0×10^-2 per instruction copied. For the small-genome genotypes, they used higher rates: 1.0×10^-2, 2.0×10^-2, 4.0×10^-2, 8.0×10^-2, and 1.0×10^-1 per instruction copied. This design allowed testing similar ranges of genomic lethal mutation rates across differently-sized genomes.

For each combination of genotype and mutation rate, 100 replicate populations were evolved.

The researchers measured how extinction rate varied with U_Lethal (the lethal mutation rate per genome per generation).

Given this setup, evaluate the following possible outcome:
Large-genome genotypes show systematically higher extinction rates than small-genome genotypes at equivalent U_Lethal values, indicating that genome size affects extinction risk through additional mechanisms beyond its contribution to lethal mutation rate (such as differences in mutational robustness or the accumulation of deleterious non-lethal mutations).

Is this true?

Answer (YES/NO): NO